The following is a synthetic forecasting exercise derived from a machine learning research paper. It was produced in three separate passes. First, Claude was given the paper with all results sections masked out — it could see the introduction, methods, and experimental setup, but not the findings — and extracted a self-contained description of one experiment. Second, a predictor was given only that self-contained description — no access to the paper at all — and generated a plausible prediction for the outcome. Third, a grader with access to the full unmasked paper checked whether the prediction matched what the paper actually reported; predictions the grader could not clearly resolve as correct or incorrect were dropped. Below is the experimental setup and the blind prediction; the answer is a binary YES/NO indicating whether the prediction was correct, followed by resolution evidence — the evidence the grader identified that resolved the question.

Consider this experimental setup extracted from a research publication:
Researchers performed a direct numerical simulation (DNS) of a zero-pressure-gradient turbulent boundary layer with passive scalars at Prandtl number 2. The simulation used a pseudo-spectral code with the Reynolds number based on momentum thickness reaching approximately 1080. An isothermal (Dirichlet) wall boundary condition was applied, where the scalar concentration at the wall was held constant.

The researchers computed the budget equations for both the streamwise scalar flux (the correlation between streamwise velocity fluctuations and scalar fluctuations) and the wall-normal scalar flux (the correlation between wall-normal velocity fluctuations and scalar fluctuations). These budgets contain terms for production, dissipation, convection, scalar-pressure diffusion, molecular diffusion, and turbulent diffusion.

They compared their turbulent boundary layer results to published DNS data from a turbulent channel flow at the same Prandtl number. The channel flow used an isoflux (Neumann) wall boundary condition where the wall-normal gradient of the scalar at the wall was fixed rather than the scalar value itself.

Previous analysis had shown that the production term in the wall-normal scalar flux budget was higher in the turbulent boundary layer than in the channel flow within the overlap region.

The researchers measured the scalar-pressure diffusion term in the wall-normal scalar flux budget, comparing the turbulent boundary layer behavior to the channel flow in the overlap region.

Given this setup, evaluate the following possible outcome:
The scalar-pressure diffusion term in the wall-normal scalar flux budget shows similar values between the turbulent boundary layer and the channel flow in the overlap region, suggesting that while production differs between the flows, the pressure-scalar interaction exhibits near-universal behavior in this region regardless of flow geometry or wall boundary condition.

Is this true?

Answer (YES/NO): NO